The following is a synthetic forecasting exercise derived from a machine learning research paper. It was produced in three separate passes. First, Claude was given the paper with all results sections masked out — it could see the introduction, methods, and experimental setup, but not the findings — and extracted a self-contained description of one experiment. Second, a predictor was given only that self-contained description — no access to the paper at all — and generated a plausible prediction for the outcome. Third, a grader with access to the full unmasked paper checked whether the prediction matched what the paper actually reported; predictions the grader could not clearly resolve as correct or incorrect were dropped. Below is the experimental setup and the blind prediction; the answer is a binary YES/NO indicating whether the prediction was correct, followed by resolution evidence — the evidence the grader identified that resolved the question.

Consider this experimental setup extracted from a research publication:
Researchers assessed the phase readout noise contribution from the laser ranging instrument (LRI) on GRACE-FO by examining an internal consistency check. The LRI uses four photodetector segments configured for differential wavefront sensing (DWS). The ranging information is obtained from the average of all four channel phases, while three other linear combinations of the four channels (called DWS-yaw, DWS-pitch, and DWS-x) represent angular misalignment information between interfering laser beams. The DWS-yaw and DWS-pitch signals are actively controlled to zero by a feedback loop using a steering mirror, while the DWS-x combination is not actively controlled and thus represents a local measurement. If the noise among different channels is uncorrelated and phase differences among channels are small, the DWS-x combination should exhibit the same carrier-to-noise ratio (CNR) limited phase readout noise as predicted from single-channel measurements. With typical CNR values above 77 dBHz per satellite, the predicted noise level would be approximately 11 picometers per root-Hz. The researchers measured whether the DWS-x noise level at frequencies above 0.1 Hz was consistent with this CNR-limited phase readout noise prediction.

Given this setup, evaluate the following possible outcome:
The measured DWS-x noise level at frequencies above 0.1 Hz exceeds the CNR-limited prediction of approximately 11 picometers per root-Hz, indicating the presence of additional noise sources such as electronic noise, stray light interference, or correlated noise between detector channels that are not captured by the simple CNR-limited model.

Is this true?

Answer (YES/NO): NO